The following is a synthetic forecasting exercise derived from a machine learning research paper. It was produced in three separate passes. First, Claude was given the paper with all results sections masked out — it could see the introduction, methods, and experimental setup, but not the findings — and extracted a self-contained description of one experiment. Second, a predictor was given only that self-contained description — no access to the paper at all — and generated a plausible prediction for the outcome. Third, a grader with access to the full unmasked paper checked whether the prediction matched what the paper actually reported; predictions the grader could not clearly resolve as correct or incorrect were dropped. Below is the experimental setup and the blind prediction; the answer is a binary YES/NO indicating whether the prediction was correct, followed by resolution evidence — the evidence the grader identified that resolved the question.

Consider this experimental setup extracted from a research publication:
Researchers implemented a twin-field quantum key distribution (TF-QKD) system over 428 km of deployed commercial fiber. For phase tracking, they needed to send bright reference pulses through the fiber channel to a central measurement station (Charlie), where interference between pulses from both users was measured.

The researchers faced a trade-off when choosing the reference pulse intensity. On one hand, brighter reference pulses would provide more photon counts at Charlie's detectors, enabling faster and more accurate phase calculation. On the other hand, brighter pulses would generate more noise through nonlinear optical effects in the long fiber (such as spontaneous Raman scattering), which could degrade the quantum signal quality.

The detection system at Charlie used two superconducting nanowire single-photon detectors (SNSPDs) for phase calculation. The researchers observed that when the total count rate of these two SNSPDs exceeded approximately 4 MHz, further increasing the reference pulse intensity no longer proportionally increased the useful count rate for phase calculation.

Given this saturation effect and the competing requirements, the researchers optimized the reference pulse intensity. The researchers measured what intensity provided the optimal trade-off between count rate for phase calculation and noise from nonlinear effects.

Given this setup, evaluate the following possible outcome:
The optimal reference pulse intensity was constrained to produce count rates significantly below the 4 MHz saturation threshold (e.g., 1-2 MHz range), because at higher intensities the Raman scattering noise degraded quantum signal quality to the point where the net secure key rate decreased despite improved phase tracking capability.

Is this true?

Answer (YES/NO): NO